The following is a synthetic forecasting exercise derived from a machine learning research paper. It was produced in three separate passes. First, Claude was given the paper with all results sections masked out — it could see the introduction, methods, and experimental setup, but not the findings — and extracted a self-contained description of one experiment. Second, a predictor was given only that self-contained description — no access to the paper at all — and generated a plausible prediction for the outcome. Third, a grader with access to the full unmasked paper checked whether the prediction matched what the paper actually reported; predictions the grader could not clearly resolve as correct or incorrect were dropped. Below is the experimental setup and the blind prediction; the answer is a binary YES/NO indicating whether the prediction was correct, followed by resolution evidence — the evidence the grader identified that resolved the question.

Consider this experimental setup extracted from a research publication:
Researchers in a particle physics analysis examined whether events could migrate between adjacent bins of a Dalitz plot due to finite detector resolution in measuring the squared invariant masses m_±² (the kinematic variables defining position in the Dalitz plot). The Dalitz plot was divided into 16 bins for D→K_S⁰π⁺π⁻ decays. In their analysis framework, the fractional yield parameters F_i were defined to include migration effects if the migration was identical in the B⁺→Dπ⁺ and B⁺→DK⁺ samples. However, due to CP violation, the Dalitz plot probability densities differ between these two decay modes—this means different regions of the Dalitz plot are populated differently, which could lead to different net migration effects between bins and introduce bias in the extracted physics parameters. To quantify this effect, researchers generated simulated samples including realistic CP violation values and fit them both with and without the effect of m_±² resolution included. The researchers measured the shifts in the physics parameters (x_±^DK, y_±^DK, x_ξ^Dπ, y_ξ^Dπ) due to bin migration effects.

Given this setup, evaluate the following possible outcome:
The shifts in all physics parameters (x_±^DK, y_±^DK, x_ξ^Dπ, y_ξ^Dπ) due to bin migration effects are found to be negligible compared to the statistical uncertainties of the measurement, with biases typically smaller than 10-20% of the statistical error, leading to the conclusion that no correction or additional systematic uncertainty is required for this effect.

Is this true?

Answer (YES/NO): NO